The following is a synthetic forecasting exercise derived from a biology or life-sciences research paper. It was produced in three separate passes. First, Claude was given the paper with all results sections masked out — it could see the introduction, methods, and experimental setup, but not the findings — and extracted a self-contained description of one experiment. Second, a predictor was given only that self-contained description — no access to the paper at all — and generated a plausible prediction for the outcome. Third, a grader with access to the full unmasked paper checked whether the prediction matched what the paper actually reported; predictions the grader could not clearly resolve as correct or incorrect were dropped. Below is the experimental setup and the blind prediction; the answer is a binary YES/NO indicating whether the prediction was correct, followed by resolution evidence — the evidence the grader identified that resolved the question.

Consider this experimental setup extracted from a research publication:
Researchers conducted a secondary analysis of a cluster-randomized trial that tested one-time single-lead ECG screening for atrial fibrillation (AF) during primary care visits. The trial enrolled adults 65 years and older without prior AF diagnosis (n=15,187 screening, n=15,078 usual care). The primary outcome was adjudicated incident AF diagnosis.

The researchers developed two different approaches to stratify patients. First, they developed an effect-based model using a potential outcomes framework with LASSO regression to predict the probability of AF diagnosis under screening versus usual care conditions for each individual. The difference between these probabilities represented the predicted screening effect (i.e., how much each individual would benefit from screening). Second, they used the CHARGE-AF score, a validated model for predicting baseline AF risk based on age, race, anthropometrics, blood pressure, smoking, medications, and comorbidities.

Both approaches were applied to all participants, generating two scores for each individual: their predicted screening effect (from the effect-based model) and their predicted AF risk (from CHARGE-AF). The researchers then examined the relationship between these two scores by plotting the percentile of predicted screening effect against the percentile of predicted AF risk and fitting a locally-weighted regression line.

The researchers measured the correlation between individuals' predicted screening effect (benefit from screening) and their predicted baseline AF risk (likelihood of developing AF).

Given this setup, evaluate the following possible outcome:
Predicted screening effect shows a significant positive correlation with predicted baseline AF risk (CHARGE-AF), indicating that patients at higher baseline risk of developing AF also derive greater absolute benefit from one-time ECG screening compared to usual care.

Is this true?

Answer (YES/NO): NO